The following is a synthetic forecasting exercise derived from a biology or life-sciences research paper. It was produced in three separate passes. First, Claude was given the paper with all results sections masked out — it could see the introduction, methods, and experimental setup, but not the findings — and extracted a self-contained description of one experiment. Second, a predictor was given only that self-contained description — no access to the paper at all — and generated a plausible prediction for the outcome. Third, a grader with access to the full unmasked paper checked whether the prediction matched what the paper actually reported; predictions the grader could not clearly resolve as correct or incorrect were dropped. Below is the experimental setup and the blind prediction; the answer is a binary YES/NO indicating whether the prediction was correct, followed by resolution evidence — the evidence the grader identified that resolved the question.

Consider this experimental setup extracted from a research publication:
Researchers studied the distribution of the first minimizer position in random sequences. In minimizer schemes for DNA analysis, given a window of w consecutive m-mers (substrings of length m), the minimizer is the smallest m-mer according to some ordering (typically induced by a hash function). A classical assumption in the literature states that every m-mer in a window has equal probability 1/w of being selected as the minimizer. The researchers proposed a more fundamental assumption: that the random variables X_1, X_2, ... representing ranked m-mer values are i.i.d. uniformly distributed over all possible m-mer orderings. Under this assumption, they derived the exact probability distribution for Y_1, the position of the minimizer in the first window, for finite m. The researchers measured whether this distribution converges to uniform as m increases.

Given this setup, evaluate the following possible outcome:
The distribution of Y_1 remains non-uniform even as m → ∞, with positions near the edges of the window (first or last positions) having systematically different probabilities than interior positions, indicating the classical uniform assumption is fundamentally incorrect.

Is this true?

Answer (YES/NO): NO